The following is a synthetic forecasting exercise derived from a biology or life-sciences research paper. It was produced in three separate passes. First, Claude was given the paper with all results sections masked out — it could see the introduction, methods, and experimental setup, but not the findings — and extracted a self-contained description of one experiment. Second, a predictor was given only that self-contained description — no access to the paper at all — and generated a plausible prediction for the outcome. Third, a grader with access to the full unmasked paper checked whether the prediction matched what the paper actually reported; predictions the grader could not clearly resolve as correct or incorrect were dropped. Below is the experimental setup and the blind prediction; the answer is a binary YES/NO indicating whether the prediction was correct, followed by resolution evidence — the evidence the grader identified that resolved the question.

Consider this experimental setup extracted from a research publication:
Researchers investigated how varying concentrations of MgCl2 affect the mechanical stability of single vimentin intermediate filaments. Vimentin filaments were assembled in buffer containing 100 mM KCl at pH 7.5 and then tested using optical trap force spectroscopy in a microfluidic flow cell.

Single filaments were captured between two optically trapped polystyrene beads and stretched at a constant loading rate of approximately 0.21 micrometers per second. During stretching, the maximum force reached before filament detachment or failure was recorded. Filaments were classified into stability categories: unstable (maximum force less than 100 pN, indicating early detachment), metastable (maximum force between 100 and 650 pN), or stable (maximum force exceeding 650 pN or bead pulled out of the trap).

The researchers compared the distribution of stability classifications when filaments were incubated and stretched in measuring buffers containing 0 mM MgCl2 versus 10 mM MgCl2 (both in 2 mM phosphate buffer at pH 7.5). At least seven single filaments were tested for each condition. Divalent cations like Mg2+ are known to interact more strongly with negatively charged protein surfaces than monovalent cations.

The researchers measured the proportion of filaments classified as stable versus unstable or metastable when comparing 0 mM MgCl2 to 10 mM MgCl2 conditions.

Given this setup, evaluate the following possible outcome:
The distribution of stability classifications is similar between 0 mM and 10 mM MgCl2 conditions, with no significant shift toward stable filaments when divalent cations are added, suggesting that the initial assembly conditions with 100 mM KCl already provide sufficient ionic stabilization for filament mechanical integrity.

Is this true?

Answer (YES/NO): NO